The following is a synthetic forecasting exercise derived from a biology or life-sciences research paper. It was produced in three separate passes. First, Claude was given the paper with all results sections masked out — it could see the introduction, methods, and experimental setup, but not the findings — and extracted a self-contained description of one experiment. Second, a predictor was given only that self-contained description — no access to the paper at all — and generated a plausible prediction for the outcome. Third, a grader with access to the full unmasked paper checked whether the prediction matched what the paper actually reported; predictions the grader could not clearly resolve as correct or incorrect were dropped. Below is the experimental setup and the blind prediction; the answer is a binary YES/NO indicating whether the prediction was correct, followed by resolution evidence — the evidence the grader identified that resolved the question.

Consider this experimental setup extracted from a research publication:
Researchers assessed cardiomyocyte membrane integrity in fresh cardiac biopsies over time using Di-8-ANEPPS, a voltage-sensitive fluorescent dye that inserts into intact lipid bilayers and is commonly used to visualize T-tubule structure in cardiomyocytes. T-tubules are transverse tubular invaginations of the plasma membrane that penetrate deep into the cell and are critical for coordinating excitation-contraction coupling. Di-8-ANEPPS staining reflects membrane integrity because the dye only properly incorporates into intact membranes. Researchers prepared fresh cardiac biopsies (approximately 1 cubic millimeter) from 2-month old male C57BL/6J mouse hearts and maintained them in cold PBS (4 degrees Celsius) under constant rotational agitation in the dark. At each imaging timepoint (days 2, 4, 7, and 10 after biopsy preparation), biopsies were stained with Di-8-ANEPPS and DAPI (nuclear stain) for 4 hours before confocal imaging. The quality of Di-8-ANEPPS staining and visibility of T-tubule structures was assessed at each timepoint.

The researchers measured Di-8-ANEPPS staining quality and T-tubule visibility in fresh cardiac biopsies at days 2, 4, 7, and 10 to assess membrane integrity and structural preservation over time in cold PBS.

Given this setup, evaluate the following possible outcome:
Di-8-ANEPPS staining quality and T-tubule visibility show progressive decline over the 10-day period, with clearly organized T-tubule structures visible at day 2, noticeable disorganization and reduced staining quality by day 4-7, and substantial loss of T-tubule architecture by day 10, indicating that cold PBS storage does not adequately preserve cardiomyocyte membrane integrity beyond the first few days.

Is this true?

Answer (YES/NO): NO